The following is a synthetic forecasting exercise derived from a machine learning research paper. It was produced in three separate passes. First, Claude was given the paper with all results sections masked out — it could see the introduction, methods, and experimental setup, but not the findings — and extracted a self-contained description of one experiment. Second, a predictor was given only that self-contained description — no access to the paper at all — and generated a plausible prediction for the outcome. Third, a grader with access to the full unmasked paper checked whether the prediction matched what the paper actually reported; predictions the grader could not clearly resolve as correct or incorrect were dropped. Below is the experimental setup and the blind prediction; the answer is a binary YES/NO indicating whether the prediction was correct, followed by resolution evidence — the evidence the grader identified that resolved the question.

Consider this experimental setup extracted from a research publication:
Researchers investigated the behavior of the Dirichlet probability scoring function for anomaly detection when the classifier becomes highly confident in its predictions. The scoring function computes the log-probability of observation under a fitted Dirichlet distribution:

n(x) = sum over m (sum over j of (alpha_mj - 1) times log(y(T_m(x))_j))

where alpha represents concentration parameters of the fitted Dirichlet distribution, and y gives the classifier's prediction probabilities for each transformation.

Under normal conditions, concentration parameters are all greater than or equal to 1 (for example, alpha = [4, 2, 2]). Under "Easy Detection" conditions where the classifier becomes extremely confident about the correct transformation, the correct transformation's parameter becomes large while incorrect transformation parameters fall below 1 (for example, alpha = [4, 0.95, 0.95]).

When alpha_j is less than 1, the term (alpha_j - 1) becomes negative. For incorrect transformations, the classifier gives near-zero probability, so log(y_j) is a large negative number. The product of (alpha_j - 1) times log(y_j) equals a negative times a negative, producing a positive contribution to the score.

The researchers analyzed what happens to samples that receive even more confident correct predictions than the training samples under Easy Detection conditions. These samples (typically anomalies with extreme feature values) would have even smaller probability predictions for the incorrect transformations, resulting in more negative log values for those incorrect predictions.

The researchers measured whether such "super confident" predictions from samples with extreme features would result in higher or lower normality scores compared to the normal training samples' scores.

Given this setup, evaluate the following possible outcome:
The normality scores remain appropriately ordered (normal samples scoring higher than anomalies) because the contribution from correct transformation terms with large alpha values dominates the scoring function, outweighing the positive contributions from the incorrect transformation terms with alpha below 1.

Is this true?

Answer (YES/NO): NO